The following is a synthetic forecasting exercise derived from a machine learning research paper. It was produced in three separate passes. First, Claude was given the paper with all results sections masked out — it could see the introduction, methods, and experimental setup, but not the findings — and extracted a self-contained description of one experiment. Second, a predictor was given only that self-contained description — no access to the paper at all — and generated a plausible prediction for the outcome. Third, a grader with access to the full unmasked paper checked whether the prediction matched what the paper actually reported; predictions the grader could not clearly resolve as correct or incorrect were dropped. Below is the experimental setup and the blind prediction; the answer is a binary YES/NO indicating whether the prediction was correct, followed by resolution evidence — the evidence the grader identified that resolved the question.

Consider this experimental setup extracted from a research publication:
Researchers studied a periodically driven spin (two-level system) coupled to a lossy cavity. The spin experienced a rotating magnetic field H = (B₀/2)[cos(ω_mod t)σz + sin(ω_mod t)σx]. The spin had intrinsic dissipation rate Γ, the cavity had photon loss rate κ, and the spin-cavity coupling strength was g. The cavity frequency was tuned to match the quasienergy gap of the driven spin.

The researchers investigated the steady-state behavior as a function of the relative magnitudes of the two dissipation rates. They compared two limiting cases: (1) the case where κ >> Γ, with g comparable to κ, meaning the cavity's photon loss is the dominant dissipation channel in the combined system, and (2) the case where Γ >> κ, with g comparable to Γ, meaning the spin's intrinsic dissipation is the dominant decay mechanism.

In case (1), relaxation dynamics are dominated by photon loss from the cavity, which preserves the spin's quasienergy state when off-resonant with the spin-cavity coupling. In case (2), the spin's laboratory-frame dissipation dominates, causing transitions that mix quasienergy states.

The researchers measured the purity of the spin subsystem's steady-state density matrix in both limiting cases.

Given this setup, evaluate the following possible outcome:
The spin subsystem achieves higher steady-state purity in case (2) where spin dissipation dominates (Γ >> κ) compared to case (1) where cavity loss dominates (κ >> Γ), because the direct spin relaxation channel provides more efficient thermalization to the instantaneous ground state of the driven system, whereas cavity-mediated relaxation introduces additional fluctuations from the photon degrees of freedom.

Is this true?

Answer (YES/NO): NO